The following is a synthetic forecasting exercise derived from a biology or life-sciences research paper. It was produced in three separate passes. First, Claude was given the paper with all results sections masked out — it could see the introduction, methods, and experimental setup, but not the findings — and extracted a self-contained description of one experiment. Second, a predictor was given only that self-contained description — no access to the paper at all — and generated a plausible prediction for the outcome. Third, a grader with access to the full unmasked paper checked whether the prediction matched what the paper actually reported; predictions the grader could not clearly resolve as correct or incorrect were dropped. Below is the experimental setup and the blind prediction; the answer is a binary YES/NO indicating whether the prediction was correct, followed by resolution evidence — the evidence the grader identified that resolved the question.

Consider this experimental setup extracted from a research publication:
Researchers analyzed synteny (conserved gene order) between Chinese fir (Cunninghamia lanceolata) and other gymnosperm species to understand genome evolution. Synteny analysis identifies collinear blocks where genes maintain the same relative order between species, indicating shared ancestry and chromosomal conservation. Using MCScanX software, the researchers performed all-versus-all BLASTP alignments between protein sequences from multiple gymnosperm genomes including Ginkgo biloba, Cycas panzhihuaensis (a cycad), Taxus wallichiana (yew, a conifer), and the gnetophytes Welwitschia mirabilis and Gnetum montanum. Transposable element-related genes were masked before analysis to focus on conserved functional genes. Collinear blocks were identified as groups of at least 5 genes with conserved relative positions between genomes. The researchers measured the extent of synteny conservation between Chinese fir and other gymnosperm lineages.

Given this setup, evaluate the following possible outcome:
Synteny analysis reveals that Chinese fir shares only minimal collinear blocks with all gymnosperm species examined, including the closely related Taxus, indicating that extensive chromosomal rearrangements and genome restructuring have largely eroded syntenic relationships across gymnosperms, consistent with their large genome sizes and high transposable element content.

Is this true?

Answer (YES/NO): NO